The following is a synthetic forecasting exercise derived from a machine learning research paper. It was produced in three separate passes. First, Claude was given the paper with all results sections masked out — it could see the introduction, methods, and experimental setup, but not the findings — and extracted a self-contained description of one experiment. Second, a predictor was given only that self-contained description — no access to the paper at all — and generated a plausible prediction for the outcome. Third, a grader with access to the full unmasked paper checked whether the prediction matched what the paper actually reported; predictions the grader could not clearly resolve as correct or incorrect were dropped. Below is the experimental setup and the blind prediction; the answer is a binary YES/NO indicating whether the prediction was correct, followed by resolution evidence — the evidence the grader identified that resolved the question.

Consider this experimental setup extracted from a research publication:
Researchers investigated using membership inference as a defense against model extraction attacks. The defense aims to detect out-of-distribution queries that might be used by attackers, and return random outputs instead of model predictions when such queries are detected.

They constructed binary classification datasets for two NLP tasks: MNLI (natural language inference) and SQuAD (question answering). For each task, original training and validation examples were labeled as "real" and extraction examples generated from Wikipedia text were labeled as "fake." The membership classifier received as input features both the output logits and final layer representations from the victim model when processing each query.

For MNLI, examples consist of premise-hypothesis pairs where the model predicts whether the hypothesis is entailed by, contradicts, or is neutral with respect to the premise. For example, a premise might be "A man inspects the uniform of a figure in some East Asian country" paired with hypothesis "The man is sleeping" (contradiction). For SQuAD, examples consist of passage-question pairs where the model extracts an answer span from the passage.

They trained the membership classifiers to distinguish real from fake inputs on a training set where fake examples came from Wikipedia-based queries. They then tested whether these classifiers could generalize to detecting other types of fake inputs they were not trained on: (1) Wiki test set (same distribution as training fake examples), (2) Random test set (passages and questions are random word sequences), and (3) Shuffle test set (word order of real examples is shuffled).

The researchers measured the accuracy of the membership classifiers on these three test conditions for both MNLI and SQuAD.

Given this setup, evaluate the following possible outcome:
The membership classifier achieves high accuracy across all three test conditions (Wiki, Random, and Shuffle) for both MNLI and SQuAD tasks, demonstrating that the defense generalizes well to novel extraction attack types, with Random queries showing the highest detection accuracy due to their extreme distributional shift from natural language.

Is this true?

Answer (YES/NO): NO